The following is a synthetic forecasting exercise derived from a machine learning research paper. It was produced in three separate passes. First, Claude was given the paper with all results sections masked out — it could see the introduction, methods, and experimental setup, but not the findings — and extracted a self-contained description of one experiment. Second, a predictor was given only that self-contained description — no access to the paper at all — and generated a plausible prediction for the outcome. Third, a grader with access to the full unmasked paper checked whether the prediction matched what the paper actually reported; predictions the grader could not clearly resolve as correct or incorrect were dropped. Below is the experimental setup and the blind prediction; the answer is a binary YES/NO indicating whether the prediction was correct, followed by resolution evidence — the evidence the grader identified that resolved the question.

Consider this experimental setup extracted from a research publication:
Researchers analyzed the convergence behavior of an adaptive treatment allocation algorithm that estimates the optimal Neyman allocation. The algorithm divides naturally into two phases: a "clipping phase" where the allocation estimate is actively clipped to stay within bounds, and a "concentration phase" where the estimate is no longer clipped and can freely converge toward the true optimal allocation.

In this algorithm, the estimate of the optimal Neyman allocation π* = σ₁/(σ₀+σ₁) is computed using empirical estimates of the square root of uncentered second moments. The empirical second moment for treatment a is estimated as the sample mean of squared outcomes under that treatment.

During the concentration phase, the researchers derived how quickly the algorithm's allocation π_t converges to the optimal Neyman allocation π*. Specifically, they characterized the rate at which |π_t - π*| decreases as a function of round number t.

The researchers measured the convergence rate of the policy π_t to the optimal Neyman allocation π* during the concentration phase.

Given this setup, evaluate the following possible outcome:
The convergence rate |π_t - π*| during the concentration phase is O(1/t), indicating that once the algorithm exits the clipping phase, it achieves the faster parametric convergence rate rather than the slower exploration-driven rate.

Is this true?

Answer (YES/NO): NO